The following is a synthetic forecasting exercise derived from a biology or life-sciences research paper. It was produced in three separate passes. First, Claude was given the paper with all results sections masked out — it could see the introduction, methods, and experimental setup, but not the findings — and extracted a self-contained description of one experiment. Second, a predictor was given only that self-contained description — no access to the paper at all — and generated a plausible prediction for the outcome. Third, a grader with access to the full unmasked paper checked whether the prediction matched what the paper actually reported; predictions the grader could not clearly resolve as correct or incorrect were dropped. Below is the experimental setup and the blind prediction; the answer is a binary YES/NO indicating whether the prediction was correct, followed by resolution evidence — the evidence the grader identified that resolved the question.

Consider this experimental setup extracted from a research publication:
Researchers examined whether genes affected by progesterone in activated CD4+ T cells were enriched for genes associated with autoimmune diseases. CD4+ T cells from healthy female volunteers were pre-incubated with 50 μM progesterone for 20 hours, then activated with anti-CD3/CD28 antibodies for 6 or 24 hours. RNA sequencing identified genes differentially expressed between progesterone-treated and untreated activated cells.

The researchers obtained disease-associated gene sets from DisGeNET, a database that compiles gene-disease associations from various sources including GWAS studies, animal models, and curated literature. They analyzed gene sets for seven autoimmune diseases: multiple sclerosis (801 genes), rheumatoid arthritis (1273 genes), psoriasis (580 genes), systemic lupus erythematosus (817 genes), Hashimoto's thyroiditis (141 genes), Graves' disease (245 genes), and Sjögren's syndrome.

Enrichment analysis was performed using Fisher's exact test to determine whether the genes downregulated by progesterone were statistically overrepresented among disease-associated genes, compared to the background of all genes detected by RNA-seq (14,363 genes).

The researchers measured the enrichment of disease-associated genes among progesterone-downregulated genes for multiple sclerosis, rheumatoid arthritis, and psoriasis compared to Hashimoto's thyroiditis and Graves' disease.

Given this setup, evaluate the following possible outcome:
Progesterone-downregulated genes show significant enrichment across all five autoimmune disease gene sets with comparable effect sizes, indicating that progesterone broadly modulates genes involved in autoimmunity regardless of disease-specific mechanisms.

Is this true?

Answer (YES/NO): NO